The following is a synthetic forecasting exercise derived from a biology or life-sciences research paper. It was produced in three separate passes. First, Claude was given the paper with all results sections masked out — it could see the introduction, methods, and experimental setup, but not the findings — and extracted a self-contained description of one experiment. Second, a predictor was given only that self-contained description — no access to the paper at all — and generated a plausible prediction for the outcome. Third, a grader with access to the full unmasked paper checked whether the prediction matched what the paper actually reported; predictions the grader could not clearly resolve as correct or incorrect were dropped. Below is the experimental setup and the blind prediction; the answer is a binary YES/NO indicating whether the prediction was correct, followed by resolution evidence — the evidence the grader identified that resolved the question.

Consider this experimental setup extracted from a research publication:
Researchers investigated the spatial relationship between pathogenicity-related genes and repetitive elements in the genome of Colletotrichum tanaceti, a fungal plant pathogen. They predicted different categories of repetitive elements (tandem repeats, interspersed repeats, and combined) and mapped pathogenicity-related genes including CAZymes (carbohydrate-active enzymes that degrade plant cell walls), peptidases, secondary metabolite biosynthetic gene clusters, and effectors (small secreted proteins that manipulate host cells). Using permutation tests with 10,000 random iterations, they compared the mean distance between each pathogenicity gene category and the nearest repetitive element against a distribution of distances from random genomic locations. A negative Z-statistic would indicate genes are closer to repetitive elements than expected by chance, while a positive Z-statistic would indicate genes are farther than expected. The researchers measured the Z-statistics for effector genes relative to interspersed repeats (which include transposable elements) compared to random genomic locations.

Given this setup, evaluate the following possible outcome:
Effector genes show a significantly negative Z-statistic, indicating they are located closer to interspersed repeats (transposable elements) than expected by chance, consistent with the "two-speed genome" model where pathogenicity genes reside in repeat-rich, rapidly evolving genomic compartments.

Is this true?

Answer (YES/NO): YES